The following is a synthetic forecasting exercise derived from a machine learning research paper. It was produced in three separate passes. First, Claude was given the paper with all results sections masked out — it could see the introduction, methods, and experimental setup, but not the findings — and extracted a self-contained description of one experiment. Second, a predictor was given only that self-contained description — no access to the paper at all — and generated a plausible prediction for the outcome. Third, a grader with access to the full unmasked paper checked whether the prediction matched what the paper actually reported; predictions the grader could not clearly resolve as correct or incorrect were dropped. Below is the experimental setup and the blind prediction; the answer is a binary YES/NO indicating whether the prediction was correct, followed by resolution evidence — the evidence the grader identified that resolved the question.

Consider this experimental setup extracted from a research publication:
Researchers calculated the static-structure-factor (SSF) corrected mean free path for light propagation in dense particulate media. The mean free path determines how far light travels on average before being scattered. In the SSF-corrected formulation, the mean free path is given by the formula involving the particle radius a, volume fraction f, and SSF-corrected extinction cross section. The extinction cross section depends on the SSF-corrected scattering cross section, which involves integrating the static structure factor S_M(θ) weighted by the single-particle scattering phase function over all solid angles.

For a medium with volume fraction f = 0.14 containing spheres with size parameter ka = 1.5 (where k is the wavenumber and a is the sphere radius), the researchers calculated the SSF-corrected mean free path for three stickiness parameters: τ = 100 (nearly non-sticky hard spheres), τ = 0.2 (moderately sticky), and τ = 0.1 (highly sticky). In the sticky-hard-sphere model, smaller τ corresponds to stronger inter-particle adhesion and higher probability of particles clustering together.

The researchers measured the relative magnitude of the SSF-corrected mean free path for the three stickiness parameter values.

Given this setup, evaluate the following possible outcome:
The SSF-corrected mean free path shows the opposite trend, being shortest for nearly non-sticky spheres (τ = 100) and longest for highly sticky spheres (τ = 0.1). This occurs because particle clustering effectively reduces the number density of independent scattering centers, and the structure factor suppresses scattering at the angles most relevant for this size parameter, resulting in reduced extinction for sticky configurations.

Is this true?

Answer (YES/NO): NO